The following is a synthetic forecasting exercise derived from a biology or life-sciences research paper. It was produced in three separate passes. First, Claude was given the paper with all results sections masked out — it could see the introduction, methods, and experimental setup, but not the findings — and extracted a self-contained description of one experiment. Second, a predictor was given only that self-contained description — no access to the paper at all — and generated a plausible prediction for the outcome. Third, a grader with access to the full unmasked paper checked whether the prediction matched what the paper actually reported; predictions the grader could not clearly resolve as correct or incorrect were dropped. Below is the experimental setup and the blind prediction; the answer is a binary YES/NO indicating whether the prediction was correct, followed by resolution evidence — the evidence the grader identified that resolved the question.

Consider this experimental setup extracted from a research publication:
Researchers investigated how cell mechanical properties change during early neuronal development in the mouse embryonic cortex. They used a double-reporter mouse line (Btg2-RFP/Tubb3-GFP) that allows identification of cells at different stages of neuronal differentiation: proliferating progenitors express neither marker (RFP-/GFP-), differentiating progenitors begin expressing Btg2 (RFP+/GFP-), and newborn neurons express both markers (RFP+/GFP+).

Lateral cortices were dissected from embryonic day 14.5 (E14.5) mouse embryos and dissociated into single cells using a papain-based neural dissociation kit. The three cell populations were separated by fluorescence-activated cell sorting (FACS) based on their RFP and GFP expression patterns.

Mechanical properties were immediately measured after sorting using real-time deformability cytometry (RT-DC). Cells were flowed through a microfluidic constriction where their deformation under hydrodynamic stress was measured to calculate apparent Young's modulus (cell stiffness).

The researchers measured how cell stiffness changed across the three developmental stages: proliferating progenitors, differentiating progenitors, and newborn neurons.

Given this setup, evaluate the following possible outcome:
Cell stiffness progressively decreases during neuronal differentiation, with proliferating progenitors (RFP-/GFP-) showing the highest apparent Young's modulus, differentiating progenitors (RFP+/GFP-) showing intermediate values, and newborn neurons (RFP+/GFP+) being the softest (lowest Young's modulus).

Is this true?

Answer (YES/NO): NO